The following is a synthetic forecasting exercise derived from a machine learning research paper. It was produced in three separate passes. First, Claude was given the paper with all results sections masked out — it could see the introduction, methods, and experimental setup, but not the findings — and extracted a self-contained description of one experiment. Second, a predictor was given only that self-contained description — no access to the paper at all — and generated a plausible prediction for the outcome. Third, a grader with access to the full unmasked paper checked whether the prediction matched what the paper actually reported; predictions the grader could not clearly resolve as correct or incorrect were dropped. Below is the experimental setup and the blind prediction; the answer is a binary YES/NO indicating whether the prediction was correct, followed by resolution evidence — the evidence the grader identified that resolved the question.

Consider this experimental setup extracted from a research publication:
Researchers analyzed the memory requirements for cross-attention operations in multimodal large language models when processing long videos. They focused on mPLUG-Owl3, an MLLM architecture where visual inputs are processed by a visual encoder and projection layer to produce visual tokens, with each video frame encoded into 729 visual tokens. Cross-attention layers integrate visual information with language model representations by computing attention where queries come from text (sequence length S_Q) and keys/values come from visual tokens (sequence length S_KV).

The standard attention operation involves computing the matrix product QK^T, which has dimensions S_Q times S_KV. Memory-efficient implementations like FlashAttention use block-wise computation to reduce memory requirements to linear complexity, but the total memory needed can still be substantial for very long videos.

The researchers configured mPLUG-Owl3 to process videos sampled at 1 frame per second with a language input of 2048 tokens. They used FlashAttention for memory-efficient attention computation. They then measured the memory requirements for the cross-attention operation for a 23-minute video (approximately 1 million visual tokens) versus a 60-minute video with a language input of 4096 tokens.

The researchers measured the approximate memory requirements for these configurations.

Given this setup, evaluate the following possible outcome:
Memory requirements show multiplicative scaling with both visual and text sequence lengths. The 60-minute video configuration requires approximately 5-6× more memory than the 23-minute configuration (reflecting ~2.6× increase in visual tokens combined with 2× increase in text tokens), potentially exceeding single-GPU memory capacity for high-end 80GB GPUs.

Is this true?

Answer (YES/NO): NO